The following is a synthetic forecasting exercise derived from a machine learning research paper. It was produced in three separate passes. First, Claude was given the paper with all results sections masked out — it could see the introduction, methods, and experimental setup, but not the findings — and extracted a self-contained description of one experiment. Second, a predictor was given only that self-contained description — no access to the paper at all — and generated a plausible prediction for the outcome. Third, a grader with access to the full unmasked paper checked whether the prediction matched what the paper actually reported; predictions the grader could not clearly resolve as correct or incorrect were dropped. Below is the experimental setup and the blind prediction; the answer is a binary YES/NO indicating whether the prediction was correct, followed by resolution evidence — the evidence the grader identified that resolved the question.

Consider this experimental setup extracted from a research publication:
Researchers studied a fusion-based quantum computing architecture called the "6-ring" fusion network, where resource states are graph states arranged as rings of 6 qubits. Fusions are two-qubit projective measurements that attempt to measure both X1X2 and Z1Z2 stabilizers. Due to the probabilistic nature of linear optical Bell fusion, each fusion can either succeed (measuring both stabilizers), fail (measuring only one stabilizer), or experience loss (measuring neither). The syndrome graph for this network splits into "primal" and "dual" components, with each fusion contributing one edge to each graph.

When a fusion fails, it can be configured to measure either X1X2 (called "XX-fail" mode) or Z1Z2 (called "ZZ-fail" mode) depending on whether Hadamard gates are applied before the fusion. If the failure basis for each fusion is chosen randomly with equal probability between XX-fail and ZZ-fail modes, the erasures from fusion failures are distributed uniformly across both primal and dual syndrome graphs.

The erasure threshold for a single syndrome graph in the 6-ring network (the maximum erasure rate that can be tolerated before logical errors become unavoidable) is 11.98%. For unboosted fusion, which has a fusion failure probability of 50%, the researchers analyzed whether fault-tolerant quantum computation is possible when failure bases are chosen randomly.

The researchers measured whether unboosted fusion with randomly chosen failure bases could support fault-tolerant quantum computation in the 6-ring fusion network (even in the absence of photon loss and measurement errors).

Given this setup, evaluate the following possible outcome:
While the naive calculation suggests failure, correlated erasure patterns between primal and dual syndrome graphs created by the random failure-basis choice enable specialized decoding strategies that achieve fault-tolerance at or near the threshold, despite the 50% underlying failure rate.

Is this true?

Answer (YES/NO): NO